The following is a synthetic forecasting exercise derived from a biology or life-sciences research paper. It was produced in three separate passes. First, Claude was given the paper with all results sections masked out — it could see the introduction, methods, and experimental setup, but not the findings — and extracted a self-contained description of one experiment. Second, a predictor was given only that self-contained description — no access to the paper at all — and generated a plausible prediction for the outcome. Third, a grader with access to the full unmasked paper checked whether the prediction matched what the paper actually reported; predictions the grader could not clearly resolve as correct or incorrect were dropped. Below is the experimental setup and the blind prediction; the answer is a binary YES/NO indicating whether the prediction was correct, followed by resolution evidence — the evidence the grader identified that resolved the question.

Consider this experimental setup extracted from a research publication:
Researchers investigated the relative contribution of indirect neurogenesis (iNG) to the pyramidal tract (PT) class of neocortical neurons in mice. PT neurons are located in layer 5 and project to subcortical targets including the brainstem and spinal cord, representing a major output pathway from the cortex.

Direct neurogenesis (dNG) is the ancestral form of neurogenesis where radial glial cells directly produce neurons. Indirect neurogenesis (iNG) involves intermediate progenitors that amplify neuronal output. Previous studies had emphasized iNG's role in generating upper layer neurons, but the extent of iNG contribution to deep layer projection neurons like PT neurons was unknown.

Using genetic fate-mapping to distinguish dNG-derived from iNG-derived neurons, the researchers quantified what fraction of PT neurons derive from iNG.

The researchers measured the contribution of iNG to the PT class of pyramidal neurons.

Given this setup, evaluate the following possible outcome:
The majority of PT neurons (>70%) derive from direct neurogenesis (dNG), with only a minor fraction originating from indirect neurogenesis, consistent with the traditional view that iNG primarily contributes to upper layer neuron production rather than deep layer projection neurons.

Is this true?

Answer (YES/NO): NO